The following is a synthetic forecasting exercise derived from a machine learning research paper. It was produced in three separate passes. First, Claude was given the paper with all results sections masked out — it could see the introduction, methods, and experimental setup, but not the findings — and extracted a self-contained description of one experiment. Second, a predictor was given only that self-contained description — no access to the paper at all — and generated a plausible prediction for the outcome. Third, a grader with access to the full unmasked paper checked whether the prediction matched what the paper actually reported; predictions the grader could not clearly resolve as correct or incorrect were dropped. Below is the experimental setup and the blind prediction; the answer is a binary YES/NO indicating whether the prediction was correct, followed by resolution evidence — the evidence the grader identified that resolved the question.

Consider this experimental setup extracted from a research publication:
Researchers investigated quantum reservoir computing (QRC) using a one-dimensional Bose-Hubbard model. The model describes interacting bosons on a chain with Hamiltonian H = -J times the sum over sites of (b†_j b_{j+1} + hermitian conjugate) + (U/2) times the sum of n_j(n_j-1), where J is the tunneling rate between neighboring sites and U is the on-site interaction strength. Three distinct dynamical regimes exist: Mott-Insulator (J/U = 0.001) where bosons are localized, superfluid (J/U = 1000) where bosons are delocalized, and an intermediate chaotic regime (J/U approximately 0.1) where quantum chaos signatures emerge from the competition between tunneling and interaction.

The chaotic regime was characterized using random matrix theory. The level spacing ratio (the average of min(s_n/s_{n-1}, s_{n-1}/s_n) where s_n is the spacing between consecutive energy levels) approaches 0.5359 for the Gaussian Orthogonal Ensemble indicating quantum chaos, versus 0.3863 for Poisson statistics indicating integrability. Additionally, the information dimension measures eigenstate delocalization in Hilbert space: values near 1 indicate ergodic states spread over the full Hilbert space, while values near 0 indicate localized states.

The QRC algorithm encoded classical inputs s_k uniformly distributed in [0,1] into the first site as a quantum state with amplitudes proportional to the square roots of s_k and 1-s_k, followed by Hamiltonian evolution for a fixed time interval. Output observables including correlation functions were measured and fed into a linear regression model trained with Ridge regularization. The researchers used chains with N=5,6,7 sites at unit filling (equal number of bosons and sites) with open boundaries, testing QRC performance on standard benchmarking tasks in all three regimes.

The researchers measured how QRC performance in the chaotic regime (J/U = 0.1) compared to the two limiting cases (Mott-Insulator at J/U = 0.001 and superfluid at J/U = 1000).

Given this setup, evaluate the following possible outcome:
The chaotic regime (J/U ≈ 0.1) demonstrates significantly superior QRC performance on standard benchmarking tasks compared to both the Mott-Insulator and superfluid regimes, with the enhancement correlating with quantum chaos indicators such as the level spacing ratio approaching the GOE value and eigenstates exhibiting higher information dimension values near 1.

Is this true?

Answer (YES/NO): NO